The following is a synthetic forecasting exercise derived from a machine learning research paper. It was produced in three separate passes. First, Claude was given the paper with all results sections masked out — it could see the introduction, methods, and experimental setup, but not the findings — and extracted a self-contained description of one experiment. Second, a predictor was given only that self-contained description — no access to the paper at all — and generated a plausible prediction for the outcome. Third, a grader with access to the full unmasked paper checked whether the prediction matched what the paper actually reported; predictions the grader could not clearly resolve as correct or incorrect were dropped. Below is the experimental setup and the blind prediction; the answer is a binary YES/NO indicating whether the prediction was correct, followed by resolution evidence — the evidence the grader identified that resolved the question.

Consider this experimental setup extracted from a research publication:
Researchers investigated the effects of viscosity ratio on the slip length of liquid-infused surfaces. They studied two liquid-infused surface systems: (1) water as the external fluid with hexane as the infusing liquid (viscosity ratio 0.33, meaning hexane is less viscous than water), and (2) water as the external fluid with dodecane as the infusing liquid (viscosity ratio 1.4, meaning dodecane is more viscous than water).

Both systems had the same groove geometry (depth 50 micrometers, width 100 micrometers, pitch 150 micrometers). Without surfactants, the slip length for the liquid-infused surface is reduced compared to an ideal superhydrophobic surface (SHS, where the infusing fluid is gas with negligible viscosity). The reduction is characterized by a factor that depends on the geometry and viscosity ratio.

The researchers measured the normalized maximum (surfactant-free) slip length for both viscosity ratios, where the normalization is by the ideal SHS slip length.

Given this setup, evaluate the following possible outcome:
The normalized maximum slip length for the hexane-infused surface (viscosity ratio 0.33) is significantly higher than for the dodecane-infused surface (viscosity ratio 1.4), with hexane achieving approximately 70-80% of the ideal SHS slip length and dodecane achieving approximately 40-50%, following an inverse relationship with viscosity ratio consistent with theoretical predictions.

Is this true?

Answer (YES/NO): NO